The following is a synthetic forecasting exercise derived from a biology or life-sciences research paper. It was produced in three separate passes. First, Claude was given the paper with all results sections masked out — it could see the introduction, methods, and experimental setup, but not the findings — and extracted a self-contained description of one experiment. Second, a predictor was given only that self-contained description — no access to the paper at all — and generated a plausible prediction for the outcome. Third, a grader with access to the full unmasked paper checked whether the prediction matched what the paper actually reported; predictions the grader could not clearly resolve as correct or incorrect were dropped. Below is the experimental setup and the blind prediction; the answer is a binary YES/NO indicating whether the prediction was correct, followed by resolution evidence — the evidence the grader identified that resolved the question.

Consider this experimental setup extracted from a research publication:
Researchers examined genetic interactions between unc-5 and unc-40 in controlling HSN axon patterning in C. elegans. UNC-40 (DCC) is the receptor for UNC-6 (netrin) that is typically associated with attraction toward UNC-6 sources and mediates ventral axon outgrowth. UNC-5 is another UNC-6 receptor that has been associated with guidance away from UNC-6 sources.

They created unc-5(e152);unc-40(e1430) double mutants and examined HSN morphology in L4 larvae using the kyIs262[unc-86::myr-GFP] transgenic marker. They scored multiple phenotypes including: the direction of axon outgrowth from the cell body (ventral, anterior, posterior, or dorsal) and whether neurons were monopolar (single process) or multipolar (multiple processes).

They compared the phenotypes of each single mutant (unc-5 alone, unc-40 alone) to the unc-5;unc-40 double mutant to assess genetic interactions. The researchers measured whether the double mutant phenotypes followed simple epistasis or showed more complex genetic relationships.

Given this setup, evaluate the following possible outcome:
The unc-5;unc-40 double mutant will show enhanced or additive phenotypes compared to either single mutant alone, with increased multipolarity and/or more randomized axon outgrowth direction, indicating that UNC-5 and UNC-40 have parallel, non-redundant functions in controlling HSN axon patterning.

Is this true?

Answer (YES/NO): NO